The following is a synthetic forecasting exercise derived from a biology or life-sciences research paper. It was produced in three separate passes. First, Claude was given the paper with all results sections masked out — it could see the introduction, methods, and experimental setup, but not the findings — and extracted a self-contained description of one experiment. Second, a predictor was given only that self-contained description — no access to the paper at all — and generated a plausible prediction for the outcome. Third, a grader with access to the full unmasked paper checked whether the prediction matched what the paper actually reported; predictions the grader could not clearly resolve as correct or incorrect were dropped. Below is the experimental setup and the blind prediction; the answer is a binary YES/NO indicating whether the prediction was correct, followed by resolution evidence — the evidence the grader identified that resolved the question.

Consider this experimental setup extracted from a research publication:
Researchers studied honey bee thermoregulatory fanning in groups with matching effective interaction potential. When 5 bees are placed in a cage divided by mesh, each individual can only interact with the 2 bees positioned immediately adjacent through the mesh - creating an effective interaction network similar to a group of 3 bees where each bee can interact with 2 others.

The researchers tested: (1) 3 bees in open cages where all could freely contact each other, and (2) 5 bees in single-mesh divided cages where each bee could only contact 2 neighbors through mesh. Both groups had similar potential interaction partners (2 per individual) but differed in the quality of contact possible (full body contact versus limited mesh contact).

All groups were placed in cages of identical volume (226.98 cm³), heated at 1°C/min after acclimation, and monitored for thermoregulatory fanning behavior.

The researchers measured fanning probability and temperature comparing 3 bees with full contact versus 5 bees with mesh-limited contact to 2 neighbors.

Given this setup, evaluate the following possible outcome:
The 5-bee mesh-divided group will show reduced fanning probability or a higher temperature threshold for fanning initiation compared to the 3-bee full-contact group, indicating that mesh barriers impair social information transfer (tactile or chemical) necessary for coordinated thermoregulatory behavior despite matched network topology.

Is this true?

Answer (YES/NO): YES